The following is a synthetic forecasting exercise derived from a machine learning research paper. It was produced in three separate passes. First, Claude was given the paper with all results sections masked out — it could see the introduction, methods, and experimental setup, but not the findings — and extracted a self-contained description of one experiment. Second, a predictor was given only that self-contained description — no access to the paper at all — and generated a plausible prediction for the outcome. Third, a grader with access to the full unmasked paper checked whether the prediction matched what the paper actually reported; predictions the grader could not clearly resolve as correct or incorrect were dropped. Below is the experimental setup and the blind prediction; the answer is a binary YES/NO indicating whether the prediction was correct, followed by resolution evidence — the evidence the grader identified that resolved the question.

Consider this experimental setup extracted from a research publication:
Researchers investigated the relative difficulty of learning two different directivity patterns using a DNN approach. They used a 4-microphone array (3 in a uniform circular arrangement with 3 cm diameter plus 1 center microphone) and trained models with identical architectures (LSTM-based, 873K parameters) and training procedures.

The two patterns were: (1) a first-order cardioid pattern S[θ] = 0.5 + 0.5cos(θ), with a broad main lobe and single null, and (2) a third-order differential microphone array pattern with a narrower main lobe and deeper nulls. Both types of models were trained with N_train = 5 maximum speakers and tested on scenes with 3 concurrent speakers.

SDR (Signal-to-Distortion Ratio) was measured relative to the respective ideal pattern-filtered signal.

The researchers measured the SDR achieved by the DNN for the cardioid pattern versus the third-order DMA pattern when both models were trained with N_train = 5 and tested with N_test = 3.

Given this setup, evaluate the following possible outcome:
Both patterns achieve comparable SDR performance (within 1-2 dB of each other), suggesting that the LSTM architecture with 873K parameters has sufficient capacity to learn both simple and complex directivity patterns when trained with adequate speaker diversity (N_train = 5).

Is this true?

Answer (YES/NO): NO